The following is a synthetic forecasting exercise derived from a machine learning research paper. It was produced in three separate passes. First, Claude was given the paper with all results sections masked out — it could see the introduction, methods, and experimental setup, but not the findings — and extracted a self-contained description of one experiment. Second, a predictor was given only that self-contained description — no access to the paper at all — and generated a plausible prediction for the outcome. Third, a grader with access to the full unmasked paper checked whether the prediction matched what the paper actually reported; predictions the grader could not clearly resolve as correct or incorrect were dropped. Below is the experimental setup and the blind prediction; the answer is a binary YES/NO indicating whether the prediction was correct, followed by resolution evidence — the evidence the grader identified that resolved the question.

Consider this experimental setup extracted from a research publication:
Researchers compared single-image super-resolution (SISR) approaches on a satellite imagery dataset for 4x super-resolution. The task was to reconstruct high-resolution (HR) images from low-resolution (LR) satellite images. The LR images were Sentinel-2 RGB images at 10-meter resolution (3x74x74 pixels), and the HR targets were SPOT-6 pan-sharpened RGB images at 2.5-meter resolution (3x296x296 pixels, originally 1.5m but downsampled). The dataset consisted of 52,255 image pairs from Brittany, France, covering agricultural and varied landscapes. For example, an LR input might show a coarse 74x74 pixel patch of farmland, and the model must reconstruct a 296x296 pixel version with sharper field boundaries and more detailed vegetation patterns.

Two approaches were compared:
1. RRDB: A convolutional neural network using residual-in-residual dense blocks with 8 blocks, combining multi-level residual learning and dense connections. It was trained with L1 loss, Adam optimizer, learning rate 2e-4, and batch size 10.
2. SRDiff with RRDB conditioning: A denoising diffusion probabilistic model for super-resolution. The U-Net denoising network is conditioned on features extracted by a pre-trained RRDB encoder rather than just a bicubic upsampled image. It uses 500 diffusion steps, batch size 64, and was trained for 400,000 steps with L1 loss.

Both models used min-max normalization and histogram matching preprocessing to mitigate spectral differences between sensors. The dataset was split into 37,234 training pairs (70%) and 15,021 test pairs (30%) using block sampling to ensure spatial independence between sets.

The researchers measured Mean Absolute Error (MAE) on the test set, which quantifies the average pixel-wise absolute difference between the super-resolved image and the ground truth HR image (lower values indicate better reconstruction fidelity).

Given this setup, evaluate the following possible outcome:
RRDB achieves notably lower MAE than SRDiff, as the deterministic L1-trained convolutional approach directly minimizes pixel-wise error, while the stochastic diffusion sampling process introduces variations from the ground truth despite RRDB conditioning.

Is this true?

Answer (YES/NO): YES